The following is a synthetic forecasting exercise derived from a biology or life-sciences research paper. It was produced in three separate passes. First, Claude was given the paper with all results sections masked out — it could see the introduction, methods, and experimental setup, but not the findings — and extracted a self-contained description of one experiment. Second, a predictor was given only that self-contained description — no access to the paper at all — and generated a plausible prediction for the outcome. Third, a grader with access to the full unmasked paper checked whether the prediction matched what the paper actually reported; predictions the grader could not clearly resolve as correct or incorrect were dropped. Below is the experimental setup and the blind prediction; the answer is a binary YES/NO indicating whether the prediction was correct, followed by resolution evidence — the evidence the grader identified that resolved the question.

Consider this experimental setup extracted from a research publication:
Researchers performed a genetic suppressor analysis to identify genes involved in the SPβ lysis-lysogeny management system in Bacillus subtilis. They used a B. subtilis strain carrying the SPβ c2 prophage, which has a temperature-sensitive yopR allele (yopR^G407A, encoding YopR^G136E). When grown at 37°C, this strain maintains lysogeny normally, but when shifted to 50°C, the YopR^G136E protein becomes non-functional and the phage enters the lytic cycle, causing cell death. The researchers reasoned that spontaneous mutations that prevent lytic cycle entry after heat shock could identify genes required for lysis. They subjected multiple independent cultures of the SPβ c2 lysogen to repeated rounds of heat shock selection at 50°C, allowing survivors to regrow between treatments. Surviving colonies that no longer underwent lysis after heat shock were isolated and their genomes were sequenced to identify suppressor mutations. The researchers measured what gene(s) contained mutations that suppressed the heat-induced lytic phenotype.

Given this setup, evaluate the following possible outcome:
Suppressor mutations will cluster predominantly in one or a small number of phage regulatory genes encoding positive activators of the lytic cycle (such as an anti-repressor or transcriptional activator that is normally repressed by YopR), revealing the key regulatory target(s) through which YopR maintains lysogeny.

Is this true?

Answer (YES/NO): YES